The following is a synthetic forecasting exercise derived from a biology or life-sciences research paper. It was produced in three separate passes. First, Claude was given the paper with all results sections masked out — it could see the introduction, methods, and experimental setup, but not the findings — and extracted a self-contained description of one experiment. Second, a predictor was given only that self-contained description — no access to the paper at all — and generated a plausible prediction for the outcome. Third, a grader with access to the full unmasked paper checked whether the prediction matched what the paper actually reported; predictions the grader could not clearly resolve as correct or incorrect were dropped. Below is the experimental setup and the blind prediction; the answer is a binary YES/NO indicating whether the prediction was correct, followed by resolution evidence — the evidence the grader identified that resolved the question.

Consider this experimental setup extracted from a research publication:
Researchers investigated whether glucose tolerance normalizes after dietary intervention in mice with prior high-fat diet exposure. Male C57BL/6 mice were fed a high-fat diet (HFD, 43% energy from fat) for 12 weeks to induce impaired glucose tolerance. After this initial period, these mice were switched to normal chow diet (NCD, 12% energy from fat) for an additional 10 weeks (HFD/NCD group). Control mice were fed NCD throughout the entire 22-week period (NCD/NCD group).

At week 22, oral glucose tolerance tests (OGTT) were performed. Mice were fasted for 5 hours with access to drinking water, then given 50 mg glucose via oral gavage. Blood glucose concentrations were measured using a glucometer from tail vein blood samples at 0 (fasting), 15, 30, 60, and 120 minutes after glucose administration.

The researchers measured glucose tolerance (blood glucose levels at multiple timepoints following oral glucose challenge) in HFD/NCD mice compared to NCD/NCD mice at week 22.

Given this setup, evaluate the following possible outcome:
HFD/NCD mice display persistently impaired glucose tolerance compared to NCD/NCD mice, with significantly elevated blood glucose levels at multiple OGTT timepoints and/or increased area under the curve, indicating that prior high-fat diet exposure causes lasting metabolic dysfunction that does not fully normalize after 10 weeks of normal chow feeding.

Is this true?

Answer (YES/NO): NO